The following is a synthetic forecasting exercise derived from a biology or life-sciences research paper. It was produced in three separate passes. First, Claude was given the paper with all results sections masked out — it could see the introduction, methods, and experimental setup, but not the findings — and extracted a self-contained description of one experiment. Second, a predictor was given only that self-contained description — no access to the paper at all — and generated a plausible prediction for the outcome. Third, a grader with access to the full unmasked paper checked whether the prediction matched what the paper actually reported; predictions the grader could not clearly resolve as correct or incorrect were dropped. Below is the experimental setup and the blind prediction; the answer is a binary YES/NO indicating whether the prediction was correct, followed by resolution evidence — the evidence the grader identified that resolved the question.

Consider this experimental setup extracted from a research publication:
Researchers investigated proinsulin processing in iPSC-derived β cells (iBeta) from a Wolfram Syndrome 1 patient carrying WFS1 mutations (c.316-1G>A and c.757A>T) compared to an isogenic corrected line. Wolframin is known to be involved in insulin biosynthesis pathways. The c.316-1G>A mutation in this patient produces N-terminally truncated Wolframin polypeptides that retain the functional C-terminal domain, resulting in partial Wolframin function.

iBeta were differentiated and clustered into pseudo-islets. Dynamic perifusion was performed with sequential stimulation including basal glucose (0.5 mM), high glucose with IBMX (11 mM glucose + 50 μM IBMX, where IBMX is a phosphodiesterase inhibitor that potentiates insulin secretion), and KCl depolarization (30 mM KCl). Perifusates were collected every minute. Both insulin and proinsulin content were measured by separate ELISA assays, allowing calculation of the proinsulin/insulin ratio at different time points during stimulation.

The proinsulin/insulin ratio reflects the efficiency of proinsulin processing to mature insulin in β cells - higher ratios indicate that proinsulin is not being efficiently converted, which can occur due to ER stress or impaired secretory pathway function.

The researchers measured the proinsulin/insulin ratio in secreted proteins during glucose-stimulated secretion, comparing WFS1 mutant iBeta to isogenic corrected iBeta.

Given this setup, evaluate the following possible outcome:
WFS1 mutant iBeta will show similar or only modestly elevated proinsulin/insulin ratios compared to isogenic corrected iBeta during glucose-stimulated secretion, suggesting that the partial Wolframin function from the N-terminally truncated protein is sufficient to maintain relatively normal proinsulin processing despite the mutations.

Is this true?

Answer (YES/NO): NO